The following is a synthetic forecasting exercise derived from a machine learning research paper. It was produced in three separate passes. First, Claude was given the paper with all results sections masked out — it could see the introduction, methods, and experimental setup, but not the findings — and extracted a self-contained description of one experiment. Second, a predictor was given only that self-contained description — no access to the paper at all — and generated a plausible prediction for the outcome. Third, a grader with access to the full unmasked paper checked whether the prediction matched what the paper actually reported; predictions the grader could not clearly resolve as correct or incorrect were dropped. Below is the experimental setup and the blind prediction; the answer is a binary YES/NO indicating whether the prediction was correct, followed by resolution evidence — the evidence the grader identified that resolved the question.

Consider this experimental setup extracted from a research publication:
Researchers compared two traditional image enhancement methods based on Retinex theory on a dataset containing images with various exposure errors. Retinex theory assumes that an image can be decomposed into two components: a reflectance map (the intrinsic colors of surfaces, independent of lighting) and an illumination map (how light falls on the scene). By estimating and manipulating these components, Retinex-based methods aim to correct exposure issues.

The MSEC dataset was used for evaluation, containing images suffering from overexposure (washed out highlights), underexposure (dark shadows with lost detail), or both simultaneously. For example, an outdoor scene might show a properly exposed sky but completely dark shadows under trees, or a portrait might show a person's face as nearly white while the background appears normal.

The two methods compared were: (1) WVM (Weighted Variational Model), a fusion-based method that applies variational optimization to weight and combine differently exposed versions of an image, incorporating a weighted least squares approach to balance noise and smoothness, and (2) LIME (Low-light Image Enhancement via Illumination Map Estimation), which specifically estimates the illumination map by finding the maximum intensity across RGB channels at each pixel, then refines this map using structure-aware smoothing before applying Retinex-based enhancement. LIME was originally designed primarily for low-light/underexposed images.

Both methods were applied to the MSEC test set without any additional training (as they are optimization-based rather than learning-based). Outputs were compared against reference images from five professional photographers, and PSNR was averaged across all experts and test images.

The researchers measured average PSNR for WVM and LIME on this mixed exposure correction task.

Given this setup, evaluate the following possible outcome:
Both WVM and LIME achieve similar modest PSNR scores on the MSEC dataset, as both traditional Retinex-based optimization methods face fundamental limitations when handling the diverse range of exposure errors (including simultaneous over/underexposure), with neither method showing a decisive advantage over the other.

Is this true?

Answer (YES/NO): NO